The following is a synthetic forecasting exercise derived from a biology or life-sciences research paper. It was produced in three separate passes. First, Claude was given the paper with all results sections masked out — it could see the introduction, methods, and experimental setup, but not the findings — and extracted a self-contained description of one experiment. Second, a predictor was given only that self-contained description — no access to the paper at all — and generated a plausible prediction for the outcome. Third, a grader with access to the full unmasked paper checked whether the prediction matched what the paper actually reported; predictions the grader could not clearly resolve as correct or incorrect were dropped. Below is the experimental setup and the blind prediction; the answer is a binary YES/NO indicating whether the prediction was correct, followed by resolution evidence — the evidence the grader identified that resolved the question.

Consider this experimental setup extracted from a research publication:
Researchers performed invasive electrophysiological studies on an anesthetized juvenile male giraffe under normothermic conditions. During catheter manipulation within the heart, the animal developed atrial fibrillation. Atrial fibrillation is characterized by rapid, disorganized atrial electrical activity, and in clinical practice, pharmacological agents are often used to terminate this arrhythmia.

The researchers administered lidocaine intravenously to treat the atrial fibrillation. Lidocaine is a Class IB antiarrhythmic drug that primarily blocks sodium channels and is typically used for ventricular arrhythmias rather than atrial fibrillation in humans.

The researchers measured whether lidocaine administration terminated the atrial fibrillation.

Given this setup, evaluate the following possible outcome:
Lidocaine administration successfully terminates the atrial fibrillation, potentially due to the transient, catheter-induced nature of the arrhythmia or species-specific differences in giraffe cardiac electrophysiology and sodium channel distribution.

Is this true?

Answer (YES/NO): YES